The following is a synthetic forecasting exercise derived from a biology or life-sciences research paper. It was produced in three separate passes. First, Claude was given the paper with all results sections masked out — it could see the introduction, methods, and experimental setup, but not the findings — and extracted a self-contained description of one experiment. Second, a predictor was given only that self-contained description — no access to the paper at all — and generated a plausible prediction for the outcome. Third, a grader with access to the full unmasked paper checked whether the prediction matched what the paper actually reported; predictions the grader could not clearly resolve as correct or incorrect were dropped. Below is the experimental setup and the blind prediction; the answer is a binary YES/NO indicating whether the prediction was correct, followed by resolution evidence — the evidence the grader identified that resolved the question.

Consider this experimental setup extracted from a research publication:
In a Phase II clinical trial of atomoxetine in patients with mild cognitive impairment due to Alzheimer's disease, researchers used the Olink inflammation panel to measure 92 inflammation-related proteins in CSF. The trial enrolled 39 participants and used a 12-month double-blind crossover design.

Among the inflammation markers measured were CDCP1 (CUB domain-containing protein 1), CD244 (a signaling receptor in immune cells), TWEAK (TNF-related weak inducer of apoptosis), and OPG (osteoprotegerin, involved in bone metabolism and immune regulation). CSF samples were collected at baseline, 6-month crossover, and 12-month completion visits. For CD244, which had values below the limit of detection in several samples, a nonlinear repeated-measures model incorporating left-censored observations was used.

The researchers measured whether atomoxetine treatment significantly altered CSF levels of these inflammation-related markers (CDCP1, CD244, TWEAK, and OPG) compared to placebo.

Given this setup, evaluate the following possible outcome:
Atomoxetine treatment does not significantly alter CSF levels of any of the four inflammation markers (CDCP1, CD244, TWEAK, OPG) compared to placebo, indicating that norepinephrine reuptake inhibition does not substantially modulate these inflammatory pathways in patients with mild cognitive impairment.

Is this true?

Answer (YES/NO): NO